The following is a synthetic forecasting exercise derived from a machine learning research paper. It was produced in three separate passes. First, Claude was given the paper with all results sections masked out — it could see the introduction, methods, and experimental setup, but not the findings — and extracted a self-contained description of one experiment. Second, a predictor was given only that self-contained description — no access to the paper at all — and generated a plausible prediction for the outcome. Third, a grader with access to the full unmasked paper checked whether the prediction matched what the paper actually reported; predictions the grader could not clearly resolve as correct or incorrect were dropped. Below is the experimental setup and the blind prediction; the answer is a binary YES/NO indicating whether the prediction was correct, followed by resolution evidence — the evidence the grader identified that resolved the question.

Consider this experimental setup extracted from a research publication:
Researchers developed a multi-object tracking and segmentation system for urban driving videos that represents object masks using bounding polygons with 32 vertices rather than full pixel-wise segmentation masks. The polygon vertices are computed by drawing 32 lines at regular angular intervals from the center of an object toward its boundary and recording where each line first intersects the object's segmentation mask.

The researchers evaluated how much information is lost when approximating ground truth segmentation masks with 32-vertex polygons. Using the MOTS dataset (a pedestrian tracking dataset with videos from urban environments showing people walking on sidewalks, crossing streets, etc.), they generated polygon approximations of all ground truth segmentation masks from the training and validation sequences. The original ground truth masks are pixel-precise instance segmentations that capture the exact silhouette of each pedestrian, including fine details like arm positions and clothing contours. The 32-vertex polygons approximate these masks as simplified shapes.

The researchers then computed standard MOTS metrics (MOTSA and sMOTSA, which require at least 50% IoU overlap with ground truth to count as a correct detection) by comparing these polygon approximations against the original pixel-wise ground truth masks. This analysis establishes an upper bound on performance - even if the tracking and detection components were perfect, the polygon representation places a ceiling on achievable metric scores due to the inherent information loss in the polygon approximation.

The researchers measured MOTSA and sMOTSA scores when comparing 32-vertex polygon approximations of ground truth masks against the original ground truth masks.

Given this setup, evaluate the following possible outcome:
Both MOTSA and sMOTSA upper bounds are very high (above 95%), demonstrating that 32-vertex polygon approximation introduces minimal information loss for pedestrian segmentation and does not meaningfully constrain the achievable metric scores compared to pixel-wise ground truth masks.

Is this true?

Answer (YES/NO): NO